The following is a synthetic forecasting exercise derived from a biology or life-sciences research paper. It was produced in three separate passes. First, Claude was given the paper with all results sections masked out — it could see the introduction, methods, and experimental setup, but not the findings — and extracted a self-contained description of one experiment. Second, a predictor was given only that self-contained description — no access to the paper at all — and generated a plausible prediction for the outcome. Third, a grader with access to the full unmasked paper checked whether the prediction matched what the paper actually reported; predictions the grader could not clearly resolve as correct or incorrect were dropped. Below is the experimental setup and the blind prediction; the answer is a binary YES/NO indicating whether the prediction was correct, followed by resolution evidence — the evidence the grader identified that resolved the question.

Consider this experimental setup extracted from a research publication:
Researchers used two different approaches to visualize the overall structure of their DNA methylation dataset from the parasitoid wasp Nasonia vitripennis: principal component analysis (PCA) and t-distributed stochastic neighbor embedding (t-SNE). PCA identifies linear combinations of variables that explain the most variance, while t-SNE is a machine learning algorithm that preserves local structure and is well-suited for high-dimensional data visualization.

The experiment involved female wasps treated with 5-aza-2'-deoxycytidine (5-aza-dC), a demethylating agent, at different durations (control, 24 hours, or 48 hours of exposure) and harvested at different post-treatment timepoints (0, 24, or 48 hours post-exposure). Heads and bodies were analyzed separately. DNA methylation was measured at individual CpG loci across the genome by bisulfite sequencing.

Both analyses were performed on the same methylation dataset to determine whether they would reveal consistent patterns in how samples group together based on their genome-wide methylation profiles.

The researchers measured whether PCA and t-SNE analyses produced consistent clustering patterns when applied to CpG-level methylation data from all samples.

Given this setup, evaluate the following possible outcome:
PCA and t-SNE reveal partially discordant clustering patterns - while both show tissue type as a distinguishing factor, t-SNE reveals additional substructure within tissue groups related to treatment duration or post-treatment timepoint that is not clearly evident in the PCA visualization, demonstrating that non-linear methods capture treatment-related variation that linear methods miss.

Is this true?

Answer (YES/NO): NO